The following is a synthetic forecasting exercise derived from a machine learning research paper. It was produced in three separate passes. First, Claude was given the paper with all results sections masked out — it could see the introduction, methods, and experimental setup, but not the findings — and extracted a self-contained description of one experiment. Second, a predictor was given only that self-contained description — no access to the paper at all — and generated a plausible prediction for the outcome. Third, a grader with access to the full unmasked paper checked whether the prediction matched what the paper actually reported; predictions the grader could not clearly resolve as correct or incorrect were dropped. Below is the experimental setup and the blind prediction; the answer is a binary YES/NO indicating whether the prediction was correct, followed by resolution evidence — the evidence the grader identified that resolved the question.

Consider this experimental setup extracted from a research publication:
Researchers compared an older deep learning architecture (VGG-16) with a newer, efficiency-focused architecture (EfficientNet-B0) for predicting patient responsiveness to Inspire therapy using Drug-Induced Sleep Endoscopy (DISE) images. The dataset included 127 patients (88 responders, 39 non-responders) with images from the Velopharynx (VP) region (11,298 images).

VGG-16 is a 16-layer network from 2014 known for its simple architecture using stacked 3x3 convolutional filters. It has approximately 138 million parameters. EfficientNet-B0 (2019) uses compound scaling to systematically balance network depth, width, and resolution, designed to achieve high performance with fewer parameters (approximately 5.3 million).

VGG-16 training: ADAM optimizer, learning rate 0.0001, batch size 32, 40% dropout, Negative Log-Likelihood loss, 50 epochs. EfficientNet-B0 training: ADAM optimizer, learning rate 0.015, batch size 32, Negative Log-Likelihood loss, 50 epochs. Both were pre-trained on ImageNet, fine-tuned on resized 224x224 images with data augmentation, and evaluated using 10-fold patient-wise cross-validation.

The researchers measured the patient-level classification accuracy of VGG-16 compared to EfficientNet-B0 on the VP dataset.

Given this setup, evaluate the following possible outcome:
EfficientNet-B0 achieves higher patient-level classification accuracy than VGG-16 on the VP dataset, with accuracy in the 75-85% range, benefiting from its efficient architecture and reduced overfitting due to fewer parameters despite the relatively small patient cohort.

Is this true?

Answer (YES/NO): NO